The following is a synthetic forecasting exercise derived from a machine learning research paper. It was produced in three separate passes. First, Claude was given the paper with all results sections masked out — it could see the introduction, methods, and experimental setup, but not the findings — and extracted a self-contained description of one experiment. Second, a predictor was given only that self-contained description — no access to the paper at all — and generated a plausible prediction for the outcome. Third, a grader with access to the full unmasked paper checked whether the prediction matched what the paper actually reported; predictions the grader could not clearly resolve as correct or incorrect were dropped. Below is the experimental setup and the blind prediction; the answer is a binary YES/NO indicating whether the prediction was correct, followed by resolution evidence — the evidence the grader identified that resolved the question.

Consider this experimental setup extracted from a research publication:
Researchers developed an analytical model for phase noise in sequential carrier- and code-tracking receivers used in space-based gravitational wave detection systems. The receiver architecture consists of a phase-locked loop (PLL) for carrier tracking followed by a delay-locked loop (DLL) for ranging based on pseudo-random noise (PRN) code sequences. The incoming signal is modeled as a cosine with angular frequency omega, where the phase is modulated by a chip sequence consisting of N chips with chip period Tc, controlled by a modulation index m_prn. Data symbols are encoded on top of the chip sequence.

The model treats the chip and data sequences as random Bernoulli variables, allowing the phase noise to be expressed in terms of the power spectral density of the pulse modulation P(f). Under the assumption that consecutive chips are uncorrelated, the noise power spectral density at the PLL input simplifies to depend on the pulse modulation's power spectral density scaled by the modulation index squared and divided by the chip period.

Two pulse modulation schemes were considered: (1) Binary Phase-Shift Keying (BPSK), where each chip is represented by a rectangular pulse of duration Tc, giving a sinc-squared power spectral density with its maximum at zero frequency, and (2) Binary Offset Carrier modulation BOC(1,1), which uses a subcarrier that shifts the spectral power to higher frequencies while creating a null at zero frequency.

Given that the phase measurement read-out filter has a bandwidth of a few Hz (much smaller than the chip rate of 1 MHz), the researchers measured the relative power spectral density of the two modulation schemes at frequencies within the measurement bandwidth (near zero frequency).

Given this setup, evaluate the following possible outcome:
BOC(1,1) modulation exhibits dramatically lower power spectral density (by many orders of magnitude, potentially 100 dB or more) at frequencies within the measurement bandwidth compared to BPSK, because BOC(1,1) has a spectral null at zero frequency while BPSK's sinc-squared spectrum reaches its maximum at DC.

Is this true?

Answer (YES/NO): YES